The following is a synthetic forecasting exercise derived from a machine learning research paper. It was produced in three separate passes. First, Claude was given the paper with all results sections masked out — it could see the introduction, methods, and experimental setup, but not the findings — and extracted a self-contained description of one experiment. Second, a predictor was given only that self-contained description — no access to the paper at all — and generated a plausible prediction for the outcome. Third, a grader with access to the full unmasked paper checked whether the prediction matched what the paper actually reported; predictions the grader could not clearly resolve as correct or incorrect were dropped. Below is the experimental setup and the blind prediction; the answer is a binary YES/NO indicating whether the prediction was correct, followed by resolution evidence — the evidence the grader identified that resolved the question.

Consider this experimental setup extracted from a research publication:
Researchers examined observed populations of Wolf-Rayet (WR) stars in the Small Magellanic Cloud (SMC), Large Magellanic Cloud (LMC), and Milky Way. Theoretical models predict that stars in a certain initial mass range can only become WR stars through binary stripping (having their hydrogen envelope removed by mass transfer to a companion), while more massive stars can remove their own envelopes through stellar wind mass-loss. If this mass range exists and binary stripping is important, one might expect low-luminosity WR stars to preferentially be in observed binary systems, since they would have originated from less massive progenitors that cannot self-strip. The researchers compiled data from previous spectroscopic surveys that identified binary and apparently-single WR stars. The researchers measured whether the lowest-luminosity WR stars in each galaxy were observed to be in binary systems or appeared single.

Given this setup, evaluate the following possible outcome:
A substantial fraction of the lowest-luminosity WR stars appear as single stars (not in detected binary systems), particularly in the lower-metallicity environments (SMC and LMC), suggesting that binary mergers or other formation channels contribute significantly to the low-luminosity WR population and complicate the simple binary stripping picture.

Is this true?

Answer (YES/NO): YES